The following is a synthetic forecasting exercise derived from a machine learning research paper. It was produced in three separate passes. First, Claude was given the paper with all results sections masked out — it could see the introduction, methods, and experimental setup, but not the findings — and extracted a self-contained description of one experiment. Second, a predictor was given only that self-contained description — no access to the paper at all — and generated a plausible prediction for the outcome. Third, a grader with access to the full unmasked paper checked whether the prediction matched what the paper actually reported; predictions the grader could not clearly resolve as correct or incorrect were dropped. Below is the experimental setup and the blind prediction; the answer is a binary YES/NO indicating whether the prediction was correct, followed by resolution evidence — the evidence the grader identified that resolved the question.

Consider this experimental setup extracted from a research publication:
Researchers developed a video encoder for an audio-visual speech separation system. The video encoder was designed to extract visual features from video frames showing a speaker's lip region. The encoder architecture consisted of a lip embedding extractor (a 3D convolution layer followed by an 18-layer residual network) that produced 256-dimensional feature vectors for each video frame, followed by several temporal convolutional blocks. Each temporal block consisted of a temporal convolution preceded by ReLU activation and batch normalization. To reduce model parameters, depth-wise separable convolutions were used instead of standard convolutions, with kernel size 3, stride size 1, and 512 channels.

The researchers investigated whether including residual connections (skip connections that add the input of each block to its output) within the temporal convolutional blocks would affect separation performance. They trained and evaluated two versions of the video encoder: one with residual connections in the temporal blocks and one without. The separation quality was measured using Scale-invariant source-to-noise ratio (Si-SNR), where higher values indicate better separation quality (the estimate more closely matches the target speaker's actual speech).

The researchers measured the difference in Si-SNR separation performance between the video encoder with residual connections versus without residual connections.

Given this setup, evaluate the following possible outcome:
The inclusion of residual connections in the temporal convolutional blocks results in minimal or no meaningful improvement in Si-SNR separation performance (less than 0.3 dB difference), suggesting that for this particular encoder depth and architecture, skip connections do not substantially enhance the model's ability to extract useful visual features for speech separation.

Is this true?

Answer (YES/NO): YES